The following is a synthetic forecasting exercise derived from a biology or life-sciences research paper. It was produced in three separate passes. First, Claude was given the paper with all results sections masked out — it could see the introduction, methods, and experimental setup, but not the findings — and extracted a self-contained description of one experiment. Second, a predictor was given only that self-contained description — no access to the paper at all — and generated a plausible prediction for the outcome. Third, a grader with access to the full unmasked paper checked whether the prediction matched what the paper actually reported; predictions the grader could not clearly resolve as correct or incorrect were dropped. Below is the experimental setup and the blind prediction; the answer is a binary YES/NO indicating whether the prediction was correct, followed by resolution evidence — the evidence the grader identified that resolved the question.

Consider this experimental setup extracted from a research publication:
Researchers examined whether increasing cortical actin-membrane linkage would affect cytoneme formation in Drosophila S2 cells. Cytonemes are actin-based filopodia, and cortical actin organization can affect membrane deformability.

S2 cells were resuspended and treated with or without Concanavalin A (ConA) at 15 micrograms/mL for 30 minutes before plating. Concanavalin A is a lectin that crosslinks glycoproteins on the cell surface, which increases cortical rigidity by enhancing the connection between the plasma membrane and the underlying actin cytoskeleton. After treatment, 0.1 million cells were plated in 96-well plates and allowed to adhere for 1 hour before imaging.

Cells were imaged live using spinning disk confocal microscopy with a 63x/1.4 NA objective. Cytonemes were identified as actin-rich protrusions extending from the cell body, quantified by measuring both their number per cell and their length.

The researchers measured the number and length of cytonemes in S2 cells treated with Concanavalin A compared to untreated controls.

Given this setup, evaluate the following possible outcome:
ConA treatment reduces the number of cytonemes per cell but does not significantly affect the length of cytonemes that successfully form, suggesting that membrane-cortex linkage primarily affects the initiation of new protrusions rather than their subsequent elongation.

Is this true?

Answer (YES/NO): NO